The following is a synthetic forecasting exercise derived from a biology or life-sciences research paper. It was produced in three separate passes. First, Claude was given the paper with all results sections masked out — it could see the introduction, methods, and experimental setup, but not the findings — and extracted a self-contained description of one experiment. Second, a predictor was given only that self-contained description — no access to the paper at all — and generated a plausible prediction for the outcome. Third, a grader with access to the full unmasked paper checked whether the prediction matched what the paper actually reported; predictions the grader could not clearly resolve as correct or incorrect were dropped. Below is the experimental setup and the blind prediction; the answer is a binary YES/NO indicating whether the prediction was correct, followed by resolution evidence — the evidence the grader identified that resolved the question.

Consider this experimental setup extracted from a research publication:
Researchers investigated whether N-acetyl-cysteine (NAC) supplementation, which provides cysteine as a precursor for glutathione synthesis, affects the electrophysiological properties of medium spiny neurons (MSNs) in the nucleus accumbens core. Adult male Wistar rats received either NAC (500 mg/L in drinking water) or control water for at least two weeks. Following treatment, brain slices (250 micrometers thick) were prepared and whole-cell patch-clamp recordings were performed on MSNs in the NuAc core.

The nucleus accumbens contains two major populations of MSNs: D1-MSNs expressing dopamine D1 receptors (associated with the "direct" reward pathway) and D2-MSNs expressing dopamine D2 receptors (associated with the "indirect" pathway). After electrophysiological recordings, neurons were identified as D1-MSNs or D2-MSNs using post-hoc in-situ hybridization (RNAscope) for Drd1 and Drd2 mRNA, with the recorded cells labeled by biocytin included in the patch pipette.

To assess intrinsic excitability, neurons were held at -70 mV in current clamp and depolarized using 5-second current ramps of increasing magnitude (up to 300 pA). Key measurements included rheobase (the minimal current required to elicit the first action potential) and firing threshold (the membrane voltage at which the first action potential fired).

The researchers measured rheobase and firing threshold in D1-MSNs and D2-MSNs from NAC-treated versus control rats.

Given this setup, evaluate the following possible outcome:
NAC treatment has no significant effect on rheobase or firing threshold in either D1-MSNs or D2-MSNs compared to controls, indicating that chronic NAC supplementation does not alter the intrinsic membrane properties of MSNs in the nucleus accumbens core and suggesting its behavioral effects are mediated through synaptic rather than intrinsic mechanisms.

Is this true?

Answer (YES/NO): YES